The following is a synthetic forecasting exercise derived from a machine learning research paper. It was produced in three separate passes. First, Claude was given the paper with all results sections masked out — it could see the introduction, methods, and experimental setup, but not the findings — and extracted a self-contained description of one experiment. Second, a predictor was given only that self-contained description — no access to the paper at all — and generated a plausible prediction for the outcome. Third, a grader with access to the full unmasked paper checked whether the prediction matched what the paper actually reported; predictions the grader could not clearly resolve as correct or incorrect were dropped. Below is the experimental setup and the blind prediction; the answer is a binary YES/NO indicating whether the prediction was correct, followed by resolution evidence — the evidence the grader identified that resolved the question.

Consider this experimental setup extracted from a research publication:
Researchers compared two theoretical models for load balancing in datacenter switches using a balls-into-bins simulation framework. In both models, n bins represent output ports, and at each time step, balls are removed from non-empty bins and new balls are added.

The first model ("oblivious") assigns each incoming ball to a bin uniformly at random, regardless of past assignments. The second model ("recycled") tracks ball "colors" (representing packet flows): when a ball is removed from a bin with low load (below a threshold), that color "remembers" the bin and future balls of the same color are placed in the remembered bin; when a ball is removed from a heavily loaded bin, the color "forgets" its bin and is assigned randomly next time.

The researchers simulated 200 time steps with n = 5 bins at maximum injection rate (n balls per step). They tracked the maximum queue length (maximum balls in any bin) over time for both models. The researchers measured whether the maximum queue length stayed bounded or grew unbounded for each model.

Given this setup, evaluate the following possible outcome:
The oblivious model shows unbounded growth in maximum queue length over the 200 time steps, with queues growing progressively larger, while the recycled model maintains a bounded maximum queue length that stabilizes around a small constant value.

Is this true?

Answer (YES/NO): YES